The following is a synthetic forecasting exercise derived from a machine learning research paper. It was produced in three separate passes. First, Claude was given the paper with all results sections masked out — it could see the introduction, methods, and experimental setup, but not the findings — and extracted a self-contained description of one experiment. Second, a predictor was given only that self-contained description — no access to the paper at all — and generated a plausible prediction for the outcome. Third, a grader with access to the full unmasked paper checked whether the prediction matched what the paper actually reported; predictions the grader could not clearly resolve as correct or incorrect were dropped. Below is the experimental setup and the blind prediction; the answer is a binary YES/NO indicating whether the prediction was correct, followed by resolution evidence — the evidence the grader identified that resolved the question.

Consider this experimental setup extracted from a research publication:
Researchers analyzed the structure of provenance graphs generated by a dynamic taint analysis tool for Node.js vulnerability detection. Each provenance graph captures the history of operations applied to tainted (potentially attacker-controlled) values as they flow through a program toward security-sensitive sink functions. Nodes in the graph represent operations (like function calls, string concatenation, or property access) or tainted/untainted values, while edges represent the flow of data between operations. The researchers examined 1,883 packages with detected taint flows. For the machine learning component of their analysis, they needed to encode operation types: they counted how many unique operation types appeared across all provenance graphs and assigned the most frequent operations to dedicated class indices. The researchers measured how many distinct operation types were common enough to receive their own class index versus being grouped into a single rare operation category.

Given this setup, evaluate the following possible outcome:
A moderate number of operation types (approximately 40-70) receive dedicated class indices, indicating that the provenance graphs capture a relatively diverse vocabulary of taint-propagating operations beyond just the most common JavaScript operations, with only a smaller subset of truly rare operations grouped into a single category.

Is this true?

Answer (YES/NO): NO